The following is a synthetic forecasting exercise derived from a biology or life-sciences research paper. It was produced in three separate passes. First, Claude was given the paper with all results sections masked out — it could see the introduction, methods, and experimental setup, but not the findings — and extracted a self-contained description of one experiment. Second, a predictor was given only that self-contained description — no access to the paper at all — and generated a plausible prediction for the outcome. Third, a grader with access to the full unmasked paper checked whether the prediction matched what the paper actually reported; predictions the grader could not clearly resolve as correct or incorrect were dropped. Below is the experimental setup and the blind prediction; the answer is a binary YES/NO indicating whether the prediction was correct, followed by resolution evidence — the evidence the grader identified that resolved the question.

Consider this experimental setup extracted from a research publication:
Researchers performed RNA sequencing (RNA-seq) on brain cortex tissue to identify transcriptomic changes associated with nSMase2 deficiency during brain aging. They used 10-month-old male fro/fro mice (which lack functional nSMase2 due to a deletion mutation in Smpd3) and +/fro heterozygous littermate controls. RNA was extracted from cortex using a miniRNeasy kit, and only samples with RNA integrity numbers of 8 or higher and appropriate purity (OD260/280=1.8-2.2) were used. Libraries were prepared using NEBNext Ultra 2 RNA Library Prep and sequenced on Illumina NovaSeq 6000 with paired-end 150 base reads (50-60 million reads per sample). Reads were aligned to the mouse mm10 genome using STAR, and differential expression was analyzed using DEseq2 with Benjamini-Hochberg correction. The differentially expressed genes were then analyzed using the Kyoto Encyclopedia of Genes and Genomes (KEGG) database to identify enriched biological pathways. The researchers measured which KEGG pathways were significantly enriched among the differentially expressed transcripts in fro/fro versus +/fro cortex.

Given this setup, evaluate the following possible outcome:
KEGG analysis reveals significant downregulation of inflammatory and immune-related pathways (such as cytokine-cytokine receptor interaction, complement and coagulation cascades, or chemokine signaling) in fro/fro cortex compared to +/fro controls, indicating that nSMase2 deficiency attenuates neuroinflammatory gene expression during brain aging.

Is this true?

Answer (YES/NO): NO